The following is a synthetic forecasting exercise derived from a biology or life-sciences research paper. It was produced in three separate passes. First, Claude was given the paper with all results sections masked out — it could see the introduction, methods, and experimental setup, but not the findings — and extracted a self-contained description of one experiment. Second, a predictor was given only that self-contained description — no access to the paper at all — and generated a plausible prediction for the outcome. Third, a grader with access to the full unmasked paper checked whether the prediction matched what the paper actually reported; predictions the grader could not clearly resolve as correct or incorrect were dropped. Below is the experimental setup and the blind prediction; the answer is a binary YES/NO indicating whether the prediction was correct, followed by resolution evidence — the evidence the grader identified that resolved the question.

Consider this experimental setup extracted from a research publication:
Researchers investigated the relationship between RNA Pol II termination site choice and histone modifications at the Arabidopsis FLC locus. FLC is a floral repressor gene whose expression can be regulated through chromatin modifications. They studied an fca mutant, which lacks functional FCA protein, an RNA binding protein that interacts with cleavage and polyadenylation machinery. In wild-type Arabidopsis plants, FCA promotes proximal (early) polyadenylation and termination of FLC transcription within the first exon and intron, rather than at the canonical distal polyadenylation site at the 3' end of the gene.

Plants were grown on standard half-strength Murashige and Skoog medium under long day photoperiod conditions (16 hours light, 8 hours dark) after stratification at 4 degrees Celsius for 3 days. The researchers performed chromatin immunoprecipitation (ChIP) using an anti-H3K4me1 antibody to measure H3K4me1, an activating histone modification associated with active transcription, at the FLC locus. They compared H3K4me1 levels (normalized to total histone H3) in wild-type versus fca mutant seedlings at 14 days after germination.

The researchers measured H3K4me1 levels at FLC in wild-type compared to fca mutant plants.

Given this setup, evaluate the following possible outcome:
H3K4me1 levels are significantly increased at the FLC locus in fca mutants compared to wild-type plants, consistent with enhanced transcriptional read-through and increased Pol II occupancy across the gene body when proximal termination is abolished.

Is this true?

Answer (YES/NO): YES